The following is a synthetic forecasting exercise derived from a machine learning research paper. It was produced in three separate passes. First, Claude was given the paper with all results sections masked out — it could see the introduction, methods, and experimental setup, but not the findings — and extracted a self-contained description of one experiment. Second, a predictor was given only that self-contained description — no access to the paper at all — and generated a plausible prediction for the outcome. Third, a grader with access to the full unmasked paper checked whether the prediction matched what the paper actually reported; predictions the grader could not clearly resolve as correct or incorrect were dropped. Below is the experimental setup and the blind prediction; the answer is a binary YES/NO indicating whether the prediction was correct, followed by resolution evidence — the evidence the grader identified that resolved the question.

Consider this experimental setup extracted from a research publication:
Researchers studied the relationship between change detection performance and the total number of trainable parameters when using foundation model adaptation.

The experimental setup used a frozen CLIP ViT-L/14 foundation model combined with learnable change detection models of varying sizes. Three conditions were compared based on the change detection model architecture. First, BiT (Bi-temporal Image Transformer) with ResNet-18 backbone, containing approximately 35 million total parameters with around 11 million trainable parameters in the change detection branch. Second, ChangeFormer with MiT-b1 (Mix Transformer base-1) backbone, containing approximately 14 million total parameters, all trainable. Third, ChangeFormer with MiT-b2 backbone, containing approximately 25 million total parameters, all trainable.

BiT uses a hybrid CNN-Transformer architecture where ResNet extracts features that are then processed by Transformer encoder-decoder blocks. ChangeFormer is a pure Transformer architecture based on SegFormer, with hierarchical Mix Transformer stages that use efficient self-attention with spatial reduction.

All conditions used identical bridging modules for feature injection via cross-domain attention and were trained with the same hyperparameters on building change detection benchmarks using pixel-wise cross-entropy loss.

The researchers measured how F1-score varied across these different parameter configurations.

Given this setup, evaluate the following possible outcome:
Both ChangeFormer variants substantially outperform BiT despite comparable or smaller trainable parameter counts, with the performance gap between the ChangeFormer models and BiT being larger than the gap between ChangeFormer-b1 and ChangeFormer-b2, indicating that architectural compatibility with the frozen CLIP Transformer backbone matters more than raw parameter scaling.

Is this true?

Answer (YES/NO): NO